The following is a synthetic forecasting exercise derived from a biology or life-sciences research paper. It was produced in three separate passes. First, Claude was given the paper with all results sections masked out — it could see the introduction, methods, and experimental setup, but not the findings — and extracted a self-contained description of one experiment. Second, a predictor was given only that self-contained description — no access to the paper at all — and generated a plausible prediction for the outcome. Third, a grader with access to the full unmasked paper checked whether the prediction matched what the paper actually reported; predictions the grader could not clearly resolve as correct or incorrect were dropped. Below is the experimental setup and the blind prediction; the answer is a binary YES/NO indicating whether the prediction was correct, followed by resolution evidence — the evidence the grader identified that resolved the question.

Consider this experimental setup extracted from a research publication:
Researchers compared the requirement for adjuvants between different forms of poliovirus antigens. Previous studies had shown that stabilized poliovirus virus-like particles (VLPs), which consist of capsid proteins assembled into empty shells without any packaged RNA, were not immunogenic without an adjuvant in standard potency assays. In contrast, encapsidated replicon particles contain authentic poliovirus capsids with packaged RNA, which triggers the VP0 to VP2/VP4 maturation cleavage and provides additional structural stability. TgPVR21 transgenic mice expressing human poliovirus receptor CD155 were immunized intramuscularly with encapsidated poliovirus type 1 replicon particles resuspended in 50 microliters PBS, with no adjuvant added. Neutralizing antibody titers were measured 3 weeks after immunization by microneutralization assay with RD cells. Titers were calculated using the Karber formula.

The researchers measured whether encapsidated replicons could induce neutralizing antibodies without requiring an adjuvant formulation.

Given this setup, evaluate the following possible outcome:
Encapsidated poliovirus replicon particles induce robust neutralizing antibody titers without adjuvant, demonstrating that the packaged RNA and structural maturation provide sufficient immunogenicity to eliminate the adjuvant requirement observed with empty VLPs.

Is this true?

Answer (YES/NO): YES